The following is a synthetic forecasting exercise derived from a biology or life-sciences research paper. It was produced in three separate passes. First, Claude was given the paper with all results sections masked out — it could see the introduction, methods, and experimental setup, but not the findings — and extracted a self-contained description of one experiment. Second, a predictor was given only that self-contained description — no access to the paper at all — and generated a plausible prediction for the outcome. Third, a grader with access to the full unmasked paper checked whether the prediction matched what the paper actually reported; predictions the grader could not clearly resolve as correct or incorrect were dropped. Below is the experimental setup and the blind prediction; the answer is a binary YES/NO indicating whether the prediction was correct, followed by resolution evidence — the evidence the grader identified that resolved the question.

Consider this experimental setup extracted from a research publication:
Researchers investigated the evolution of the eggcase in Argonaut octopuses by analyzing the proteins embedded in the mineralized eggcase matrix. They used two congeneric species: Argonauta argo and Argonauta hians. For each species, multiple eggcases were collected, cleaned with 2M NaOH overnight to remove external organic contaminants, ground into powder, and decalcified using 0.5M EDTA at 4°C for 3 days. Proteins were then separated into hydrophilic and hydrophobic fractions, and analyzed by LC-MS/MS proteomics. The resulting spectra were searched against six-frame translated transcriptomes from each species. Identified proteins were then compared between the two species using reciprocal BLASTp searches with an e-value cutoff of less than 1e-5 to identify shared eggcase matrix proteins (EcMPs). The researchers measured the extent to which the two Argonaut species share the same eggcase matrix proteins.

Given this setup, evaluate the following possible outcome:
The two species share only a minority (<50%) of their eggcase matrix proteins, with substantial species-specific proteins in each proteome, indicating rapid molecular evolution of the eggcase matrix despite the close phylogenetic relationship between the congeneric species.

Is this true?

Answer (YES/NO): NO